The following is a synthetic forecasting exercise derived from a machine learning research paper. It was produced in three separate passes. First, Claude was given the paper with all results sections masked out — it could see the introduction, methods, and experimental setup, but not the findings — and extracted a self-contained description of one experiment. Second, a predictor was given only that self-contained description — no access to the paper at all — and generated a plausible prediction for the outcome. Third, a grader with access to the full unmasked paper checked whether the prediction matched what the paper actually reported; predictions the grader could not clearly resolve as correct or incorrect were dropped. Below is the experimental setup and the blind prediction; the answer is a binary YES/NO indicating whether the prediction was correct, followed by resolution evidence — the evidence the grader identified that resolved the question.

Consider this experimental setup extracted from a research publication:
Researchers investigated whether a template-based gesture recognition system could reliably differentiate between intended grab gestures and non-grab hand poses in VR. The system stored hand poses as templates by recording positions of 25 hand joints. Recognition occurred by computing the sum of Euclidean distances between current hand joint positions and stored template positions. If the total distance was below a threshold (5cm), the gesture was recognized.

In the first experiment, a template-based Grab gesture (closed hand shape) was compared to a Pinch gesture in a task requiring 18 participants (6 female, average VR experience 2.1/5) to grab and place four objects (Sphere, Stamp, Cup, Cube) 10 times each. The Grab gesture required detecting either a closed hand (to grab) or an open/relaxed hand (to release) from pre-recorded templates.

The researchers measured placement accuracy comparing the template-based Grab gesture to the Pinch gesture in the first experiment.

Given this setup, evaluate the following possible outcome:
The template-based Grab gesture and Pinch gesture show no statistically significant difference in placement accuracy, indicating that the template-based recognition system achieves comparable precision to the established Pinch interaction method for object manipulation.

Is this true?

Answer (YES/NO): YES